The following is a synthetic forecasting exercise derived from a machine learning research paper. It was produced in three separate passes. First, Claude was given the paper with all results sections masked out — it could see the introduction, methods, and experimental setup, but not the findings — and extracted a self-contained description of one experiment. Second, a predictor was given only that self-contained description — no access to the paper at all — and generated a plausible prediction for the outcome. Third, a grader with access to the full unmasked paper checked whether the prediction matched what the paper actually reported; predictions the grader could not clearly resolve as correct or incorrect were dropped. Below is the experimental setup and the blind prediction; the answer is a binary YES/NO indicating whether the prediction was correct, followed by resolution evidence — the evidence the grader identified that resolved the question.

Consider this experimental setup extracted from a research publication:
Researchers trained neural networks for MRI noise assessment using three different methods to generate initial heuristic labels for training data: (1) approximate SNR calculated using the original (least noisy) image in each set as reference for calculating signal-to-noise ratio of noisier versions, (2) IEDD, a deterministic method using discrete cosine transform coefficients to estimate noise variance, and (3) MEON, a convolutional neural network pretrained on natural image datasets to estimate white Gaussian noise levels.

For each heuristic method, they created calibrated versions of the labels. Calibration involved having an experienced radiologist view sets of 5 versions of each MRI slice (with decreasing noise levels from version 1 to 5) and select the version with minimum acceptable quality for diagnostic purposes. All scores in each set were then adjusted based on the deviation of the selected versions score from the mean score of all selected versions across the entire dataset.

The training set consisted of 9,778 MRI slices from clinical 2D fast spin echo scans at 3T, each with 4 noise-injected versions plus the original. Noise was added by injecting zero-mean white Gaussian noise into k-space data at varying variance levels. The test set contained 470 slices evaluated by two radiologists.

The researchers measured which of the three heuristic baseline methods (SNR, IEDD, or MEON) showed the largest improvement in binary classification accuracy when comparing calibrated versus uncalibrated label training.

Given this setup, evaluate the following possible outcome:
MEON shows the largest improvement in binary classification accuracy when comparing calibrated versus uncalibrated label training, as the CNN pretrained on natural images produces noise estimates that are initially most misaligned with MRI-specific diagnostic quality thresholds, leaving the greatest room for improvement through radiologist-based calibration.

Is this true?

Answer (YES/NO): NO